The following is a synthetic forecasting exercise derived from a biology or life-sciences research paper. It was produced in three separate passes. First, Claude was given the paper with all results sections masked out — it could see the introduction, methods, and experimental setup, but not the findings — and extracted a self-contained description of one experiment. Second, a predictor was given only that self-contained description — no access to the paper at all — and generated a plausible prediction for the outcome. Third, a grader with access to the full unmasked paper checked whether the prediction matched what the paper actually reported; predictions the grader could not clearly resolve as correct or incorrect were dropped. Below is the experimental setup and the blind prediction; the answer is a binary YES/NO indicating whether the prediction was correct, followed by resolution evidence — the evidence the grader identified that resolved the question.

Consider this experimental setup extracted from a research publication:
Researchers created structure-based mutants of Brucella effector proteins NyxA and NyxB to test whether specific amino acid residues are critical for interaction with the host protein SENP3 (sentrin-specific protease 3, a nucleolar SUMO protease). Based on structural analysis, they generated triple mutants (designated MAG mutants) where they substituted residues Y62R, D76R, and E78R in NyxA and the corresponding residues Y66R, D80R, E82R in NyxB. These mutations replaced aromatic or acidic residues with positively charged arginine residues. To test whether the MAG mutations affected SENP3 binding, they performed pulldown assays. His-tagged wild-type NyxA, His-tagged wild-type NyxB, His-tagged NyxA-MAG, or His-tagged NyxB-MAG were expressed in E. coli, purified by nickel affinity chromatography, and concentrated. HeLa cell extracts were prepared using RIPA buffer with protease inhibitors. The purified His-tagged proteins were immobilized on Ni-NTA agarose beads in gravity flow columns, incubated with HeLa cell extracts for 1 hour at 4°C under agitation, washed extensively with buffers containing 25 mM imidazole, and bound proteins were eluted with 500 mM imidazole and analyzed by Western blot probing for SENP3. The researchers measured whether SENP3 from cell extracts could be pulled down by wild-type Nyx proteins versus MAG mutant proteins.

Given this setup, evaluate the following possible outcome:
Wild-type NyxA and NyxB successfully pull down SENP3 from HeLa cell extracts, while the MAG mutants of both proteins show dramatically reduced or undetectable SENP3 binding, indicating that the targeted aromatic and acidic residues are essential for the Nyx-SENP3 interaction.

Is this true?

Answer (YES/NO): YES